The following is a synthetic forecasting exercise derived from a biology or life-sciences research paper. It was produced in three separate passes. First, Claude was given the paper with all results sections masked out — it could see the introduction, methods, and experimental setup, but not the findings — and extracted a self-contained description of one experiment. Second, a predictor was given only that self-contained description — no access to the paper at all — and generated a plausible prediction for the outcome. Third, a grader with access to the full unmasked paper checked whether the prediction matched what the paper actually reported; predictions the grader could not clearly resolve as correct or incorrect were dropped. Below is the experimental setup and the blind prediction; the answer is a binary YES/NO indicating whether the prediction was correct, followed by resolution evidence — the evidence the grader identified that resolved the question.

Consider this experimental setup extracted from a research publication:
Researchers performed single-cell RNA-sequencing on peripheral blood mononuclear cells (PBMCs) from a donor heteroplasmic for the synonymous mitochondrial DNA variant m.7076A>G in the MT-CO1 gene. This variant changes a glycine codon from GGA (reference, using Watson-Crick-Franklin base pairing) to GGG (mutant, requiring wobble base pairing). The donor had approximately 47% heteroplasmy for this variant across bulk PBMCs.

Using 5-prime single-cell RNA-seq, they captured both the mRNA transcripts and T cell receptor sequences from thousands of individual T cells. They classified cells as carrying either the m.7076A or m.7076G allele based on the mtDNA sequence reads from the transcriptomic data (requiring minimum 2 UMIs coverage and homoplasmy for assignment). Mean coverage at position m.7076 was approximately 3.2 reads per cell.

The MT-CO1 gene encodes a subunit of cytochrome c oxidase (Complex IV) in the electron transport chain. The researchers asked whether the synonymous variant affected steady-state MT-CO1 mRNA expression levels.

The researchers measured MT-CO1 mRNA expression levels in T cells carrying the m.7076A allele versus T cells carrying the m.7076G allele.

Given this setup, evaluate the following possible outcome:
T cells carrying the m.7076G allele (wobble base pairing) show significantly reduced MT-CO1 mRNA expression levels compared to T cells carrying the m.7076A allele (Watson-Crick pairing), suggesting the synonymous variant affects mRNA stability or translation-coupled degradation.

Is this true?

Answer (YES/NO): NO